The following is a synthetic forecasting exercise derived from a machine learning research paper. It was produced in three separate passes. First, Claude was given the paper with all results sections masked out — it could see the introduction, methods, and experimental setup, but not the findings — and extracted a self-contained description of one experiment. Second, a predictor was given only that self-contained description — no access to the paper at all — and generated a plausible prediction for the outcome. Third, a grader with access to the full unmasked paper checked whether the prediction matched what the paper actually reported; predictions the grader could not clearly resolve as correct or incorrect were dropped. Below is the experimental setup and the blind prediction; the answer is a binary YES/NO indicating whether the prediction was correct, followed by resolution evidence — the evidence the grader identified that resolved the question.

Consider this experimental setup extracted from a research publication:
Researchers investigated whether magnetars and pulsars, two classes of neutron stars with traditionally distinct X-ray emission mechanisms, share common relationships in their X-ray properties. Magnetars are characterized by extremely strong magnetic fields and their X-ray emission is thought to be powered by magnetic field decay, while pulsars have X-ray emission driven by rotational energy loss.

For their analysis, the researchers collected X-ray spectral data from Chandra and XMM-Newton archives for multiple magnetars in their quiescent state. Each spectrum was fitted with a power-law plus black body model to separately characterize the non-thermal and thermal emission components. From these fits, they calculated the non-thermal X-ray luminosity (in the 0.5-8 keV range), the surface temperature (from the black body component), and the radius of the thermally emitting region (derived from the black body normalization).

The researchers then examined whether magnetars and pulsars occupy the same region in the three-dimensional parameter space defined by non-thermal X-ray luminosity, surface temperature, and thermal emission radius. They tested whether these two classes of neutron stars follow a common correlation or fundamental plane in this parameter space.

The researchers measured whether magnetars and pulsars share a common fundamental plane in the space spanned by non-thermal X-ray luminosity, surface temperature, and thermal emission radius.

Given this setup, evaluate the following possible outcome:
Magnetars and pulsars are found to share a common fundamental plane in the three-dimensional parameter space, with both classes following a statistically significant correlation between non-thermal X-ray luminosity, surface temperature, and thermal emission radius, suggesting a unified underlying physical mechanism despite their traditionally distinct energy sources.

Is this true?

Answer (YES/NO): YES